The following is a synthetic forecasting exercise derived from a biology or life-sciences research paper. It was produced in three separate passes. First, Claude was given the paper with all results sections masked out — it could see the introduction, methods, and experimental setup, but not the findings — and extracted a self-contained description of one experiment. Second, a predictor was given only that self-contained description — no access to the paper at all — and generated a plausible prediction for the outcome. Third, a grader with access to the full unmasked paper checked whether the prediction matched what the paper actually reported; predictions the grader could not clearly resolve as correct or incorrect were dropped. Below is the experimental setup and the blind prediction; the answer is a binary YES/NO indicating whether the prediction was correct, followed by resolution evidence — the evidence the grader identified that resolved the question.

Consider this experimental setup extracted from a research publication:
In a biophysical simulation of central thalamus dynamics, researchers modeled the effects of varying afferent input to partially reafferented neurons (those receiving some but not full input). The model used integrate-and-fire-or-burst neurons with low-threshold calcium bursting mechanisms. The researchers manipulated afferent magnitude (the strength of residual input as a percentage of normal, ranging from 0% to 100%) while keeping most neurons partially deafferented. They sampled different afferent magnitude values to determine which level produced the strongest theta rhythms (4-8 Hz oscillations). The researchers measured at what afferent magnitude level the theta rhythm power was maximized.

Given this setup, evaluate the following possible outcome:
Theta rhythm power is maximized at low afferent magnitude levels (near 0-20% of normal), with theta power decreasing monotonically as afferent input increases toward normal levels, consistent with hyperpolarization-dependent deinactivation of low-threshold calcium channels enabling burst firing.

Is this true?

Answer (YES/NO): NO